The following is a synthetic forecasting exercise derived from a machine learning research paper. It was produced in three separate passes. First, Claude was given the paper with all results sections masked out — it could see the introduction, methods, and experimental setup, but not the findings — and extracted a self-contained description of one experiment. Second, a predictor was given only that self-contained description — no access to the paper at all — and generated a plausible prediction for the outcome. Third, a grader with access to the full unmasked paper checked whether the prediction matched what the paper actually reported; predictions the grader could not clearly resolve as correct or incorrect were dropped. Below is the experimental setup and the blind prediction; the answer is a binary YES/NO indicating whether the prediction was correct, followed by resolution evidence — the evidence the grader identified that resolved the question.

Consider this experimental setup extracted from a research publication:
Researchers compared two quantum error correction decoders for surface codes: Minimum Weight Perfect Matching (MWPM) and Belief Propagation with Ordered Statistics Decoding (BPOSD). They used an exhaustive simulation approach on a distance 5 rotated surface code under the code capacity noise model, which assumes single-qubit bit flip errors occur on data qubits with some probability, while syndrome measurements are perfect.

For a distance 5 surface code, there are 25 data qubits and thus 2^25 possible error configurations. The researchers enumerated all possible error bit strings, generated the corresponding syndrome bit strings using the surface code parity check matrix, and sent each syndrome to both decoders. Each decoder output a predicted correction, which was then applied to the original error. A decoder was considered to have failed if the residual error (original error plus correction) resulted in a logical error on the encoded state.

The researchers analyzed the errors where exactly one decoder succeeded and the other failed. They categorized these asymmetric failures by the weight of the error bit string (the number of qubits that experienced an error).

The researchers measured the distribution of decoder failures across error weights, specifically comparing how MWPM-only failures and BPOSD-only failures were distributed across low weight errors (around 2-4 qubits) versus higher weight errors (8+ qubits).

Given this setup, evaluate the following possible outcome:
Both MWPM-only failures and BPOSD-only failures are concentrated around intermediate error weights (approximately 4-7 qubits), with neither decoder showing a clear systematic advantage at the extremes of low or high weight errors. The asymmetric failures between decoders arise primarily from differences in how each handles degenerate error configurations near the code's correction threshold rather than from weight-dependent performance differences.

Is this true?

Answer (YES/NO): NO